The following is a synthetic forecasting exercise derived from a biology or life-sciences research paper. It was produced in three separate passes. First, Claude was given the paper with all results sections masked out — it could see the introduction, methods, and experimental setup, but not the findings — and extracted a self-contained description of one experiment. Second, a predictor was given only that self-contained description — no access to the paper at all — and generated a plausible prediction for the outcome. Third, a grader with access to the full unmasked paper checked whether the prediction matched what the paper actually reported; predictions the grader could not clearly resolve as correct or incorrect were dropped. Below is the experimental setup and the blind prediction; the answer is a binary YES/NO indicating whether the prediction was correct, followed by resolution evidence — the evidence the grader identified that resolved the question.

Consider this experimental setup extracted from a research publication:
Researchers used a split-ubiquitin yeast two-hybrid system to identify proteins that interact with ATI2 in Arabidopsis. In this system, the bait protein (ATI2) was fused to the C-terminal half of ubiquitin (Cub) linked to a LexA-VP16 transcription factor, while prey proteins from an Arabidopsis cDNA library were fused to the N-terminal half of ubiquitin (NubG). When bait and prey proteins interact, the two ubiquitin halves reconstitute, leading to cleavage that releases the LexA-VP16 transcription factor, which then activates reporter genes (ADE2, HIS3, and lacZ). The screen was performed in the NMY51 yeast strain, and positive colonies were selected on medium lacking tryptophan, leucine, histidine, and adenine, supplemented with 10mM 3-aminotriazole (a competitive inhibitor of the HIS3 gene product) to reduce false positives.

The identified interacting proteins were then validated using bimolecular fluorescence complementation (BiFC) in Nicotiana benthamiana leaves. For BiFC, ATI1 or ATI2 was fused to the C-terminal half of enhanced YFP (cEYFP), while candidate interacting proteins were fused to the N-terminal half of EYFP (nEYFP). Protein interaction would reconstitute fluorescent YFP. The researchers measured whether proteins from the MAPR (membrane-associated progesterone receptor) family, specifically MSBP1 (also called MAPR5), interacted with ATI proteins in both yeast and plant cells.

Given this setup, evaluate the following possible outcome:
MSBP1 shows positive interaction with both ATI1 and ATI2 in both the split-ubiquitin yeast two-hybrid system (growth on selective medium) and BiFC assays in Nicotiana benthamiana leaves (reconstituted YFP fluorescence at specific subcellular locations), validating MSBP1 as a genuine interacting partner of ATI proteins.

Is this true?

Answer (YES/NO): YES